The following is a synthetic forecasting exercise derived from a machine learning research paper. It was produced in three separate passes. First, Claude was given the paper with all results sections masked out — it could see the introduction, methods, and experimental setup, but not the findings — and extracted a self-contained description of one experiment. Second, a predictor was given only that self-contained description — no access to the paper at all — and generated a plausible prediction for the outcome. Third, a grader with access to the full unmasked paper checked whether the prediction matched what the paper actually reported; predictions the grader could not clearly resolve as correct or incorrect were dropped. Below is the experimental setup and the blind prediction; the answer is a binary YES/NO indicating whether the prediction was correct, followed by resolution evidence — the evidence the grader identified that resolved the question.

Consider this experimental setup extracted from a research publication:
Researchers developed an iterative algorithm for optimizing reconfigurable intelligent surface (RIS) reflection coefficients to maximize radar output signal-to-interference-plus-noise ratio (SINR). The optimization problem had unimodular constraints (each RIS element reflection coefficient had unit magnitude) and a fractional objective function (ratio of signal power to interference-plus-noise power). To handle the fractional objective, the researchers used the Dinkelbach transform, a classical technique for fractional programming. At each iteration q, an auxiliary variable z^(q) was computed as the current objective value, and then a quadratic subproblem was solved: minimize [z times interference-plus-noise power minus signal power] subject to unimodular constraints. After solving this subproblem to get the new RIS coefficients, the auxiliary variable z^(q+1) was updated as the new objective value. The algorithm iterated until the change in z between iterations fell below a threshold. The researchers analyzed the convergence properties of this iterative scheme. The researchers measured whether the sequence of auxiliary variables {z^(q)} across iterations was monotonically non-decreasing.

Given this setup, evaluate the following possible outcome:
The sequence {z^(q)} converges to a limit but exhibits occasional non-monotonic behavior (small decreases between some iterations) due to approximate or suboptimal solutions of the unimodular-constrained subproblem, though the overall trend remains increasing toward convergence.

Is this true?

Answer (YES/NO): NO